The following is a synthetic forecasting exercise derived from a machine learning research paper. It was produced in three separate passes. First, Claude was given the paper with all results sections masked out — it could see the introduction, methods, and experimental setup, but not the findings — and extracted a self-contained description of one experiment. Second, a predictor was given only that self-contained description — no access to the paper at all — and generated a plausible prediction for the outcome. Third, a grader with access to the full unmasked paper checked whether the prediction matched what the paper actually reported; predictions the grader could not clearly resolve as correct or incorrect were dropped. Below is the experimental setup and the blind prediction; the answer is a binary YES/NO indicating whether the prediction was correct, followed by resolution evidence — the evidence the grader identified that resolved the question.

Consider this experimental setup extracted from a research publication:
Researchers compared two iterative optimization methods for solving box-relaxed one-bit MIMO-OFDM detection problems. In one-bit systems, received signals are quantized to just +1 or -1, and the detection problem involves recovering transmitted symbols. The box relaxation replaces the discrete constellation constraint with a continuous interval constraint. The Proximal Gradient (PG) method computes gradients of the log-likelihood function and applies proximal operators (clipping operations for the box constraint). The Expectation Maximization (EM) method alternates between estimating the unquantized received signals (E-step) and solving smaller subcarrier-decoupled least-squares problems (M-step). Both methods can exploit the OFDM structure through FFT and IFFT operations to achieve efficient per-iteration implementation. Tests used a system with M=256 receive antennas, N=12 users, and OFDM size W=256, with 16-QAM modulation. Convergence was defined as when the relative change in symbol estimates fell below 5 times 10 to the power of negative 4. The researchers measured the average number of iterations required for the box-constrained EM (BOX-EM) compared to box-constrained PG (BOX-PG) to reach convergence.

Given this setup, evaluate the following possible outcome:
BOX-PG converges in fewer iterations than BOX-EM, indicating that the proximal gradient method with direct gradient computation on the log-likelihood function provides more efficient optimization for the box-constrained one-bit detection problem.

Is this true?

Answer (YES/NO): NO